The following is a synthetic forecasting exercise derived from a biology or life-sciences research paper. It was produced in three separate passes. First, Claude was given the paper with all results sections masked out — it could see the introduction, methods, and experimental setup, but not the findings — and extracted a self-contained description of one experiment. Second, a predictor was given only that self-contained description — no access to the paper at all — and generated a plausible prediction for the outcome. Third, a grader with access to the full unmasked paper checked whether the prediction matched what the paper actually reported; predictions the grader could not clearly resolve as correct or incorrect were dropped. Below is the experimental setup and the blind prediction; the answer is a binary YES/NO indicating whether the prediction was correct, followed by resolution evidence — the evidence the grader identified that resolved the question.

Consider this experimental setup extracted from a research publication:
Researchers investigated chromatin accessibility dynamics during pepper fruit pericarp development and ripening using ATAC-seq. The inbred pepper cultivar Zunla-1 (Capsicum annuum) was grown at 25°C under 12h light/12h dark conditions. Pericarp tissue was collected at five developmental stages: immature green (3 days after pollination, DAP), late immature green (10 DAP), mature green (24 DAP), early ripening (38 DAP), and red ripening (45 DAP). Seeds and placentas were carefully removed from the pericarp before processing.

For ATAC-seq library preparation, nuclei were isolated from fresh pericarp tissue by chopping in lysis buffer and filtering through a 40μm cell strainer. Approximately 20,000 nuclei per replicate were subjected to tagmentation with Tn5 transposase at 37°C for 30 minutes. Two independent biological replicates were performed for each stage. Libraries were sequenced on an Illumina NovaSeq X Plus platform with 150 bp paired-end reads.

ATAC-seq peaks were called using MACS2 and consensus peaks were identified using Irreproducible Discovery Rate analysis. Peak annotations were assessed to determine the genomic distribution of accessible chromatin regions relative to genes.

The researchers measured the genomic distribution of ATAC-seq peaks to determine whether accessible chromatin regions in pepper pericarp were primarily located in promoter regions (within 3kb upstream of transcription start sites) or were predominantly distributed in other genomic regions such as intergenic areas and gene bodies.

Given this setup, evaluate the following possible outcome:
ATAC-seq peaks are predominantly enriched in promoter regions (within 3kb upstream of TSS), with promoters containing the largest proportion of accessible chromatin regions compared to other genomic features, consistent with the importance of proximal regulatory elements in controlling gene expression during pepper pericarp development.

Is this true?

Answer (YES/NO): NO